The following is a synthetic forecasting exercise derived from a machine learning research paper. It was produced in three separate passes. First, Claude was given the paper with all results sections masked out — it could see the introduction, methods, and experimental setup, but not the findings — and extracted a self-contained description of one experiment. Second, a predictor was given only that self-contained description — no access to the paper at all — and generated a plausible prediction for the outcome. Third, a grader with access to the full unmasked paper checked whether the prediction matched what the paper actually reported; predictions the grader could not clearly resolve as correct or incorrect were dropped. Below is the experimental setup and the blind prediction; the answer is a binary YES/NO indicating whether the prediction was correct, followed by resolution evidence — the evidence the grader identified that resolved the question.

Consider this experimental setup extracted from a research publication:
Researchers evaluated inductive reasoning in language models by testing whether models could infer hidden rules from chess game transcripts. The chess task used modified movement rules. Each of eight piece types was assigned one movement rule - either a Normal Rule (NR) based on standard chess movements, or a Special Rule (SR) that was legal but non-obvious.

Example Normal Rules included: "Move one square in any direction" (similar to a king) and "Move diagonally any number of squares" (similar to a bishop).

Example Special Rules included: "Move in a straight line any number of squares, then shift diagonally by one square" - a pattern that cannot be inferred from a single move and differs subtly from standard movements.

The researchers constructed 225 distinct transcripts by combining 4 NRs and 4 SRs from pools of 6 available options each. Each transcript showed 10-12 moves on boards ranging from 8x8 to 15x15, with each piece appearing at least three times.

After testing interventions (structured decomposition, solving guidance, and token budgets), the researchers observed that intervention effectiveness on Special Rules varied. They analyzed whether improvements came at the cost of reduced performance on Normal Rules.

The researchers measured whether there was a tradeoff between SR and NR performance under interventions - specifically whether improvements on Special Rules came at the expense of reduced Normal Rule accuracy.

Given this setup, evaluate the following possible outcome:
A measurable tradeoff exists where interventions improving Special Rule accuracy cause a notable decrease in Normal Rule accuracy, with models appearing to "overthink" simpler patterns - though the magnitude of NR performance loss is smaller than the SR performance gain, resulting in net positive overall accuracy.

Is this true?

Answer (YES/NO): NO